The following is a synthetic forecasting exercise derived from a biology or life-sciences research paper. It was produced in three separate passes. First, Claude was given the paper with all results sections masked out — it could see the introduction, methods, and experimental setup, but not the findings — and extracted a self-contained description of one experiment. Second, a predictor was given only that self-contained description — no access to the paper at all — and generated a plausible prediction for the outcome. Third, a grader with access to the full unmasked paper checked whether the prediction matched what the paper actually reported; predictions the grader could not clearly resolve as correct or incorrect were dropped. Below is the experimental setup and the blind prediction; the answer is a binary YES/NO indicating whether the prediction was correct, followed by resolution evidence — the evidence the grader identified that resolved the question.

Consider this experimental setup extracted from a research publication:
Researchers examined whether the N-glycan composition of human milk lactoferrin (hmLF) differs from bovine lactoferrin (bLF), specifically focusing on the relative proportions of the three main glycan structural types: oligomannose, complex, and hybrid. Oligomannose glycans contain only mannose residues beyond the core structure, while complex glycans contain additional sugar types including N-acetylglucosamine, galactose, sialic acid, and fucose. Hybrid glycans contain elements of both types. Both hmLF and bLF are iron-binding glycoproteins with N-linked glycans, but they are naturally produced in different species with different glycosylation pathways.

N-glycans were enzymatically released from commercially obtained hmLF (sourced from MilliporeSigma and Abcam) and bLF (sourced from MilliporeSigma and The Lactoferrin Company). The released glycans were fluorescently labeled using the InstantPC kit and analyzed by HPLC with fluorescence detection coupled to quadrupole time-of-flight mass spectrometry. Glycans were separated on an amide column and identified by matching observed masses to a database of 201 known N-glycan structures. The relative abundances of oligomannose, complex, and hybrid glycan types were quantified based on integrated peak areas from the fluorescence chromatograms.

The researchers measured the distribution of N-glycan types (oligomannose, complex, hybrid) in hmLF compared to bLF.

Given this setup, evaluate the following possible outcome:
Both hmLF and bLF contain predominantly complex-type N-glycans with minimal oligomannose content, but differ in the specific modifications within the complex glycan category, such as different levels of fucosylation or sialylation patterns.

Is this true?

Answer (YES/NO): NO